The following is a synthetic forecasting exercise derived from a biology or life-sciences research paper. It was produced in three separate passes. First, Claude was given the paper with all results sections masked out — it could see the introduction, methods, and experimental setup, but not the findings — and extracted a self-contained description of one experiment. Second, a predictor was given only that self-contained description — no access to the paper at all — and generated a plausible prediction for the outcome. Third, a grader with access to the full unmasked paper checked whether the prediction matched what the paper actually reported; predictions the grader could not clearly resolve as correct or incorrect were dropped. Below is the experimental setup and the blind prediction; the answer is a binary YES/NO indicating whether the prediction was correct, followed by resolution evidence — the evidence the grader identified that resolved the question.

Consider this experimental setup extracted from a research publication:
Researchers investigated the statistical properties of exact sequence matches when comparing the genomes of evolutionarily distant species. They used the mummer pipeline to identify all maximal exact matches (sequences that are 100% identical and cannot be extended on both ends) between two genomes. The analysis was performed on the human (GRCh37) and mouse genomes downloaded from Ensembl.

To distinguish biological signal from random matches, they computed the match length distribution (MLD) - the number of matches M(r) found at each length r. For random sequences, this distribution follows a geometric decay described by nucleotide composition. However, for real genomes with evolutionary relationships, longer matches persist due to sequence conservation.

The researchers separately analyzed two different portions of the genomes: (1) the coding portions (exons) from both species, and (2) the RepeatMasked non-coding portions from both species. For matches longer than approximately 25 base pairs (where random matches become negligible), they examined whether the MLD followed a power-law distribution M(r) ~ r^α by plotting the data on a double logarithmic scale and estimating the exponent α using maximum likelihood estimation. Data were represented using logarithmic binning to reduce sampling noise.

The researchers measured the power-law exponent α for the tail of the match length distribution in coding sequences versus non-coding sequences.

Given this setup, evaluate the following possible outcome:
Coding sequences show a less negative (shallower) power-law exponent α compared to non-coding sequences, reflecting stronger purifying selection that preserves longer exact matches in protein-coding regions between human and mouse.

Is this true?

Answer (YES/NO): NO